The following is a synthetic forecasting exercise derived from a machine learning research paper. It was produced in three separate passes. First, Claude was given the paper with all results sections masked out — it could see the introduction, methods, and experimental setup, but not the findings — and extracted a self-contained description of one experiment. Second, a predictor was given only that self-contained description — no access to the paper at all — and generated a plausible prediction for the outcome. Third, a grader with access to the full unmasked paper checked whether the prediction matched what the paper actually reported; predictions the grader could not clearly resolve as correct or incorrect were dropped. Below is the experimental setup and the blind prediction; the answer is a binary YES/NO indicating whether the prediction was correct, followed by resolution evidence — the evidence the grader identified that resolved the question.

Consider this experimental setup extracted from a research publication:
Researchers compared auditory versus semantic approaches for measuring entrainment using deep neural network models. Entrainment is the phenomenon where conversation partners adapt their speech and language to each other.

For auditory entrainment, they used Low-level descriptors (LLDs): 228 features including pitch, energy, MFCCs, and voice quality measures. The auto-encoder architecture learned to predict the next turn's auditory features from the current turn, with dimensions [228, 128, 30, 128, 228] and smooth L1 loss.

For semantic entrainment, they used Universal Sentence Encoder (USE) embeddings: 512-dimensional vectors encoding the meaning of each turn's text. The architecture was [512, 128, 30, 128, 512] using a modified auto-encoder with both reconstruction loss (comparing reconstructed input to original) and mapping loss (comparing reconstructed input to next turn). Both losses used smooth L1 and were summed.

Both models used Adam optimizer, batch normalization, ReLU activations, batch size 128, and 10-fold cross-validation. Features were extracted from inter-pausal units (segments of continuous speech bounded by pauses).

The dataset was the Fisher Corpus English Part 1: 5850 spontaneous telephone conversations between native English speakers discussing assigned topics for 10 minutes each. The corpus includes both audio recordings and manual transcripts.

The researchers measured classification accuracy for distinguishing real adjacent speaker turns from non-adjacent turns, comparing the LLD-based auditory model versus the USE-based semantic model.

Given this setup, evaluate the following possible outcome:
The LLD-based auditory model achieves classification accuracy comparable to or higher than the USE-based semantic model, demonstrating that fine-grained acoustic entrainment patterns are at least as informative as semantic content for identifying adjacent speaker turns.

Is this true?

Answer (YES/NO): YES